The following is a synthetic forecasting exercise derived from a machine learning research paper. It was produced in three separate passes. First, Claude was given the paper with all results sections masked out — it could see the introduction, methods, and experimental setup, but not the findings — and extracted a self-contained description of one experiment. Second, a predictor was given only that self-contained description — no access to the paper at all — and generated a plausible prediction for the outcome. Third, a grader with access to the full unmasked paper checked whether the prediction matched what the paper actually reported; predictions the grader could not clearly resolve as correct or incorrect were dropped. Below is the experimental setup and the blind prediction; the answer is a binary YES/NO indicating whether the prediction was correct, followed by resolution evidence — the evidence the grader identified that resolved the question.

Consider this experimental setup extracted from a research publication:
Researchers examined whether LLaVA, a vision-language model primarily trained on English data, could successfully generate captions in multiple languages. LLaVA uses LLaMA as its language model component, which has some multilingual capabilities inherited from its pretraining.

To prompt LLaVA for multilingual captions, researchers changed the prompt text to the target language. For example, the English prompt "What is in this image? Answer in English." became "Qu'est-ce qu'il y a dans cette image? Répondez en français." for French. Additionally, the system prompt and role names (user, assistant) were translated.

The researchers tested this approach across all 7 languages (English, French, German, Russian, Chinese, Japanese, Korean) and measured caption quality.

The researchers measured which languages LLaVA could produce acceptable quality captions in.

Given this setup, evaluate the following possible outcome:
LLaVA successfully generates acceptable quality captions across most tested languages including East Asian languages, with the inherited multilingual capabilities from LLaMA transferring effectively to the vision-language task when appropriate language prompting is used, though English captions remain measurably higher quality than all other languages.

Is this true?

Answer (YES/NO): NO